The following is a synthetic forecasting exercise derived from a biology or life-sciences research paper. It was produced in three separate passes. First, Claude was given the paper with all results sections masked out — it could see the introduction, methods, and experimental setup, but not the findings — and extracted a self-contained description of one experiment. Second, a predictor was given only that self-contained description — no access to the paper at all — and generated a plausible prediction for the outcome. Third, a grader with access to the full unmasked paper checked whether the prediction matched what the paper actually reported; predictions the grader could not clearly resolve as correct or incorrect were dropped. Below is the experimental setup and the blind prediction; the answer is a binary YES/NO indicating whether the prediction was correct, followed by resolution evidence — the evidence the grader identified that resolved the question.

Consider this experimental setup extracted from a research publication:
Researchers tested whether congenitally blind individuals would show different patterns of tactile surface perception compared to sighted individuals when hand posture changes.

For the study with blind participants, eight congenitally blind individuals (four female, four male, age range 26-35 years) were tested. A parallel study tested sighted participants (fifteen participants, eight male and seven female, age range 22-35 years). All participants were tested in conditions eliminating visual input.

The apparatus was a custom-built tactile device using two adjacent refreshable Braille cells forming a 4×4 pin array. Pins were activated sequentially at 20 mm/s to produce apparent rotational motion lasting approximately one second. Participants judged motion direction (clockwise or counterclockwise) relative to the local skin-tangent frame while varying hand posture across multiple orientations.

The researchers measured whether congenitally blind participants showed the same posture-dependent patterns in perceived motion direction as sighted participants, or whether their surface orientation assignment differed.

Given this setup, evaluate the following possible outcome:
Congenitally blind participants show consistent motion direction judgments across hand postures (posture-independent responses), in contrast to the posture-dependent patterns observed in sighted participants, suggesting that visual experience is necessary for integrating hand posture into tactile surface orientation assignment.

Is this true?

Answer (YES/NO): YES